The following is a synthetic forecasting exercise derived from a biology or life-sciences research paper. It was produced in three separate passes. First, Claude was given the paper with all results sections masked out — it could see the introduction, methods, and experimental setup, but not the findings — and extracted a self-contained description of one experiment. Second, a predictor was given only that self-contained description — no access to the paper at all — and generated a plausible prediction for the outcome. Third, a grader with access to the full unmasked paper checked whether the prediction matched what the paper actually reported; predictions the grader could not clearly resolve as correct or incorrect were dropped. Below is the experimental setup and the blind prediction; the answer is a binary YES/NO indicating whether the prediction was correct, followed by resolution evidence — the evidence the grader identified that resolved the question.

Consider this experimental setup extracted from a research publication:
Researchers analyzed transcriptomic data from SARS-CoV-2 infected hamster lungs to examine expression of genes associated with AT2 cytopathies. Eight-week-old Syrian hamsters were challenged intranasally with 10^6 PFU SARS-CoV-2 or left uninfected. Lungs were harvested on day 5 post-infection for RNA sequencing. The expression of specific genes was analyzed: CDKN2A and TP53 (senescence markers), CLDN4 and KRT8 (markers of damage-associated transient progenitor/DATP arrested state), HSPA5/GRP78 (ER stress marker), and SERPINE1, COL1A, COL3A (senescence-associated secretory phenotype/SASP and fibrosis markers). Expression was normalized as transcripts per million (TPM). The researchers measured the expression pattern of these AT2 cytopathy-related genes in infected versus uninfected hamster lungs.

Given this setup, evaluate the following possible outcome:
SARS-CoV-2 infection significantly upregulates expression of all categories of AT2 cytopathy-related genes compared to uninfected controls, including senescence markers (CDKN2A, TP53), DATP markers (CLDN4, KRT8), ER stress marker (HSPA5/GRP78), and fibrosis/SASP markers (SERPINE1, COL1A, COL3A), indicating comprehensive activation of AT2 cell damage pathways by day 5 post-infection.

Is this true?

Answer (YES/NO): YES